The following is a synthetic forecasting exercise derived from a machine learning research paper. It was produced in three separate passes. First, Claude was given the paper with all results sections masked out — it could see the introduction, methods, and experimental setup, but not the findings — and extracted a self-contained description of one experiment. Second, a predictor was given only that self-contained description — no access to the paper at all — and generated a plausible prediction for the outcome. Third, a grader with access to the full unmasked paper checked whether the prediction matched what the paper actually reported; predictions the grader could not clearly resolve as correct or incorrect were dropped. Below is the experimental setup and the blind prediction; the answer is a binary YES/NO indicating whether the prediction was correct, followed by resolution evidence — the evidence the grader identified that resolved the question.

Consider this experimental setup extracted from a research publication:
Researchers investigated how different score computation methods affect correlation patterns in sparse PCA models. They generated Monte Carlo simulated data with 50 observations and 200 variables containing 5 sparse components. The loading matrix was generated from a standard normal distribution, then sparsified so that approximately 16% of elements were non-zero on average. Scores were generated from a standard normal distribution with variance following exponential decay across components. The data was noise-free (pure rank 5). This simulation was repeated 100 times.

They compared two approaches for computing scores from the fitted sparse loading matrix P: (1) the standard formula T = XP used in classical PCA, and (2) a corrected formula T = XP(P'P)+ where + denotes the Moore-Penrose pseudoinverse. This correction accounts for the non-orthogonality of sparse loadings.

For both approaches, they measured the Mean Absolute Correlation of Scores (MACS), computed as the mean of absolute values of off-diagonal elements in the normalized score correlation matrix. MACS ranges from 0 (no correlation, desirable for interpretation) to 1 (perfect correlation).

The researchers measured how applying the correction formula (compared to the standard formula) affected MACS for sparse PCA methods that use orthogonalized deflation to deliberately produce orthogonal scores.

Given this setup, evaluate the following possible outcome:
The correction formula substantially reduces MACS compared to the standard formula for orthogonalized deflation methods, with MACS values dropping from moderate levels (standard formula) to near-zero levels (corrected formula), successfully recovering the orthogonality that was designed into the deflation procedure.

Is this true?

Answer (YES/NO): NO